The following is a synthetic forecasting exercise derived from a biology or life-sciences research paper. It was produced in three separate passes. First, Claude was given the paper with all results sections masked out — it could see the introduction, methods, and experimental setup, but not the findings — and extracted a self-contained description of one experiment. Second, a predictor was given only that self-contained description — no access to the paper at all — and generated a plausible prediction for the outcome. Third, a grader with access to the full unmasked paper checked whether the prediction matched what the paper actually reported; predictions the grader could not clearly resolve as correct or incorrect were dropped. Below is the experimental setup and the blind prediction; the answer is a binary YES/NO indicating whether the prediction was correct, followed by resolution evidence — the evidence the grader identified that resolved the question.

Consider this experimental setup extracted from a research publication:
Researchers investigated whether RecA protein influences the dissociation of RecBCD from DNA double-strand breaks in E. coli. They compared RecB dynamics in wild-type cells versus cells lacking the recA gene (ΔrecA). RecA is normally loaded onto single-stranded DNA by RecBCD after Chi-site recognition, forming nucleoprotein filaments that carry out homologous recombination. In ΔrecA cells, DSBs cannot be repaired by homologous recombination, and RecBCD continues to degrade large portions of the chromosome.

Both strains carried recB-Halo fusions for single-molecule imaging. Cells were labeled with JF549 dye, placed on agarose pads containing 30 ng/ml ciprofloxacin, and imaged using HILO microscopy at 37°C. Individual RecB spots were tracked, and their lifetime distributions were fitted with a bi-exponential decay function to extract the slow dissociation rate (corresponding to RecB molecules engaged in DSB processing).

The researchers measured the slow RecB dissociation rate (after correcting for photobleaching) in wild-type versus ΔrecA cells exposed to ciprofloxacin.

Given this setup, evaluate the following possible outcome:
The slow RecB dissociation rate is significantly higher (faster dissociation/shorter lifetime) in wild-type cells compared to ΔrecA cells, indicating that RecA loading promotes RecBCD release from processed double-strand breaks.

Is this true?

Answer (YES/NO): NO